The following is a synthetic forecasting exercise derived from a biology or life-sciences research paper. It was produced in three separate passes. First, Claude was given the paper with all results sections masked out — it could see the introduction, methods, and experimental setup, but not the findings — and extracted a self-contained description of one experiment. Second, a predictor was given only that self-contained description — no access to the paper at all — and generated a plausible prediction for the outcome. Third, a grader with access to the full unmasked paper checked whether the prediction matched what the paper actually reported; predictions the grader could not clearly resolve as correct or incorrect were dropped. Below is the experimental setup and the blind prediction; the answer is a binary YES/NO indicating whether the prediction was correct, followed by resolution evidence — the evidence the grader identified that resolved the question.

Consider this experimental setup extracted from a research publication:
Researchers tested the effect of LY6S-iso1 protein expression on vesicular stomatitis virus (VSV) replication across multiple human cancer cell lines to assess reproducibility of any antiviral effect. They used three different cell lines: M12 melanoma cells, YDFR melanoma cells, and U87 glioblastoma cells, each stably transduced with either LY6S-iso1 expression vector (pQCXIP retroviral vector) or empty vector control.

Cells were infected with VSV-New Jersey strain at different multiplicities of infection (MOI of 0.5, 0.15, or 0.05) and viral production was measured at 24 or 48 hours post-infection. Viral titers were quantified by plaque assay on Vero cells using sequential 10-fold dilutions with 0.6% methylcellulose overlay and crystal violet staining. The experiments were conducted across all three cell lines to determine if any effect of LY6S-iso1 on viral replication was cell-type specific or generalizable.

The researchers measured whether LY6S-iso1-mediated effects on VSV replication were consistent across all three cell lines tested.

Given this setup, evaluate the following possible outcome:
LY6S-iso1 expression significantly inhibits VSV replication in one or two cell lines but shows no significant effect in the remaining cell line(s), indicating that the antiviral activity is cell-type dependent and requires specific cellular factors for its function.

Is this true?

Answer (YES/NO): NO